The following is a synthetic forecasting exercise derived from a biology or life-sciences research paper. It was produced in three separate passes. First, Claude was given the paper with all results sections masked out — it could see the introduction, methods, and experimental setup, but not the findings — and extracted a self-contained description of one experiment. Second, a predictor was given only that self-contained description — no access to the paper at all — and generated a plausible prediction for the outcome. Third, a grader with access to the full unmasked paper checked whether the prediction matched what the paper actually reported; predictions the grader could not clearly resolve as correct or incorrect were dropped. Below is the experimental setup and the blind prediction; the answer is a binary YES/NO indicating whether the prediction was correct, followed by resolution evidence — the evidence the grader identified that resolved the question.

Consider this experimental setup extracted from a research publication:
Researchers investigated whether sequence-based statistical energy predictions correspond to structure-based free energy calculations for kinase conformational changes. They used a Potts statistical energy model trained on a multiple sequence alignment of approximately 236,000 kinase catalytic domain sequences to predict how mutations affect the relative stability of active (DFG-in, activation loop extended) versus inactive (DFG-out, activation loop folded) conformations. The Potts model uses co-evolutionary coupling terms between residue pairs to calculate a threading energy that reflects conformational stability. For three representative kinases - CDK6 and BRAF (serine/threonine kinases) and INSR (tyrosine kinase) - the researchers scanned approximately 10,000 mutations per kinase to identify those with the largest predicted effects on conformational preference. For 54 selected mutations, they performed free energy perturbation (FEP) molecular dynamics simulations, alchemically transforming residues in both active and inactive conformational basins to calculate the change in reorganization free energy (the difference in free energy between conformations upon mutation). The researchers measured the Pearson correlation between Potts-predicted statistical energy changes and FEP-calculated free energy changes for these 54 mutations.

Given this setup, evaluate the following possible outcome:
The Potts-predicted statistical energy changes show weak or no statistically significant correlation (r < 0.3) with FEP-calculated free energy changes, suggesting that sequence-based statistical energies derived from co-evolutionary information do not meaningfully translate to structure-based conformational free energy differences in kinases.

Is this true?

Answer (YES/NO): NO